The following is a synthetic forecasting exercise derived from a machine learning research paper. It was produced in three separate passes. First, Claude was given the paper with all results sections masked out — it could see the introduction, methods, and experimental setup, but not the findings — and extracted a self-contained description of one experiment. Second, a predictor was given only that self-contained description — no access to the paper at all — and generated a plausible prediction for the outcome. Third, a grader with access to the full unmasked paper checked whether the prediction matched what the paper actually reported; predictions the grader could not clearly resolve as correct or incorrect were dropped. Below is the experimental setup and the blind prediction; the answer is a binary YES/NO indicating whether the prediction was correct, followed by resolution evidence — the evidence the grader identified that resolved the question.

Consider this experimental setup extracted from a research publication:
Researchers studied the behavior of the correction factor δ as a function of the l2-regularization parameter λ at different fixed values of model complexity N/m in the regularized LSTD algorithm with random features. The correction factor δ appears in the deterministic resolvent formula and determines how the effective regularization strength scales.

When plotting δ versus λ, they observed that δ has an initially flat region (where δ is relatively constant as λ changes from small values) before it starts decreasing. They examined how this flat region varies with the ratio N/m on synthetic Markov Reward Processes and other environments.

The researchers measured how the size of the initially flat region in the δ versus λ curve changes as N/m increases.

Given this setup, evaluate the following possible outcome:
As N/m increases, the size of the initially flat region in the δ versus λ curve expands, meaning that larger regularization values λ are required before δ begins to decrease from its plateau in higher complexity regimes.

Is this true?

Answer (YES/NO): YES